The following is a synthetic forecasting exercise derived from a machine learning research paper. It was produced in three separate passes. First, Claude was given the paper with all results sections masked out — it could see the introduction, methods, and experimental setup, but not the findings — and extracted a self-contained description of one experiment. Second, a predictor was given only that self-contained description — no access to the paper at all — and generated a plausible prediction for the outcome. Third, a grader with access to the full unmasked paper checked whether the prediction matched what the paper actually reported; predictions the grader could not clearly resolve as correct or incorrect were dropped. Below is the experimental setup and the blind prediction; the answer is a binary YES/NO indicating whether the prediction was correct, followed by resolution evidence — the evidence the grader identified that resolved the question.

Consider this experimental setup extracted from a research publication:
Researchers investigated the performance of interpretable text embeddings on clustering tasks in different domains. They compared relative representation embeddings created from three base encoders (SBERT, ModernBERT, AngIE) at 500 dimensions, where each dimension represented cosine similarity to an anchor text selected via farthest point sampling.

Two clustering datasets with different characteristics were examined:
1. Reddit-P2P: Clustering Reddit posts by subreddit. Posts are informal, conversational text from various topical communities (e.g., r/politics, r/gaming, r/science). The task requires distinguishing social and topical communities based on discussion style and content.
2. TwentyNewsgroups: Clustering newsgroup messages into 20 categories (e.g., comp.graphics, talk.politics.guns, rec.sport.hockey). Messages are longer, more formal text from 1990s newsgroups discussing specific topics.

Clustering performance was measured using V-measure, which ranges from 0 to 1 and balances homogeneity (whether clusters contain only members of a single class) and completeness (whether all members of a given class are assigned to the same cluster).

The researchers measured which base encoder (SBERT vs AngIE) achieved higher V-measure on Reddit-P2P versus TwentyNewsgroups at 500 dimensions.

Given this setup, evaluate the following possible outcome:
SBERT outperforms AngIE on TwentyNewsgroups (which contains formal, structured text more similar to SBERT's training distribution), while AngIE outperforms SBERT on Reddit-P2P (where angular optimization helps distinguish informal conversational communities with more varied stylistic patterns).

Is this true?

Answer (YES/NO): YES